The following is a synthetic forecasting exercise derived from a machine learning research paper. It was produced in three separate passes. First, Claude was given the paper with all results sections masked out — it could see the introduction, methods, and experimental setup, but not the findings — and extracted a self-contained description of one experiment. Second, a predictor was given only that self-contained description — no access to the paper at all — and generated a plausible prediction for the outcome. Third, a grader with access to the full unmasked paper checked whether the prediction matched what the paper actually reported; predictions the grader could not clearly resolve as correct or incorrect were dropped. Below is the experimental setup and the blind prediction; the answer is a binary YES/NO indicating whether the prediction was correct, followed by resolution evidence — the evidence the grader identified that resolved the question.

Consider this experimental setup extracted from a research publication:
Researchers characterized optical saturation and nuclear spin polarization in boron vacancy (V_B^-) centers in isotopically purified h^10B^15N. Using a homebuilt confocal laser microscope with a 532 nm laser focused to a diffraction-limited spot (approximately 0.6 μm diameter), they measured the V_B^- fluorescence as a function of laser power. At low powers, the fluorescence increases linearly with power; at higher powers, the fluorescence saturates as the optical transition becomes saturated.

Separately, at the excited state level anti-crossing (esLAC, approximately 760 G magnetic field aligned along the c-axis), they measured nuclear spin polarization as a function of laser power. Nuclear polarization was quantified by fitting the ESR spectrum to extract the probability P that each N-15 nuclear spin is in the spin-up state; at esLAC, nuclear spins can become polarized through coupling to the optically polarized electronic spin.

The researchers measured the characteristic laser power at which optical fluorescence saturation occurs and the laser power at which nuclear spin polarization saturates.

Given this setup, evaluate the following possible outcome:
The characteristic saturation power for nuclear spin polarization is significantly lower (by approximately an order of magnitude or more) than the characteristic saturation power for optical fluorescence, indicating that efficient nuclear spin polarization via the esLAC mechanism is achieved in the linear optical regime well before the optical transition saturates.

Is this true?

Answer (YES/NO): NO